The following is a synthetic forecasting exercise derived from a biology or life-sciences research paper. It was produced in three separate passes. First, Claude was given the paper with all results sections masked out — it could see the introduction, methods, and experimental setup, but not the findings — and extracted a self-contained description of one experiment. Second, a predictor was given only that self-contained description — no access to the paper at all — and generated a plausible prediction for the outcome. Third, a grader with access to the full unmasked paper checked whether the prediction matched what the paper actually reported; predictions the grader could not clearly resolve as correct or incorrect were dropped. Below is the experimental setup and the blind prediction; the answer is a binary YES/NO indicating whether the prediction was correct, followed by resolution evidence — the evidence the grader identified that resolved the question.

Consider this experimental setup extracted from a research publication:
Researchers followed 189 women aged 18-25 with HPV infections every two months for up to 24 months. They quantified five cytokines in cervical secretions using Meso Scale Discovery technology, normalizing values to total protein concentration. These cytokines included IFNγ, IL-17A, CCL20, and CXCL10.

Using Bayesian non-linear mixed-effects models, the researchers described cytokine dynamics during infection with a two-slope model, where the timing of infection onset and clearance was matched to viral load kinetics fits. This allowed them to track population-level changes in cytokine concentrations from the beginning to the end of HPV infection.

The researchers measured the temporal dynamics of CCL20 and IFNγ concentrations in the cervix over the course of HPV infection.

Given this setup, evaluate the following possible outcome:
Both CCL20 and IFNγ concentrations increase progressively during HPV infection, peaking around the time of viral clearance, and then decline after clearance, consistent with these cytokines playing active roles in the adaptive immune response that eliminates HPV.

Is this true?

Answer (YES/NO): NO